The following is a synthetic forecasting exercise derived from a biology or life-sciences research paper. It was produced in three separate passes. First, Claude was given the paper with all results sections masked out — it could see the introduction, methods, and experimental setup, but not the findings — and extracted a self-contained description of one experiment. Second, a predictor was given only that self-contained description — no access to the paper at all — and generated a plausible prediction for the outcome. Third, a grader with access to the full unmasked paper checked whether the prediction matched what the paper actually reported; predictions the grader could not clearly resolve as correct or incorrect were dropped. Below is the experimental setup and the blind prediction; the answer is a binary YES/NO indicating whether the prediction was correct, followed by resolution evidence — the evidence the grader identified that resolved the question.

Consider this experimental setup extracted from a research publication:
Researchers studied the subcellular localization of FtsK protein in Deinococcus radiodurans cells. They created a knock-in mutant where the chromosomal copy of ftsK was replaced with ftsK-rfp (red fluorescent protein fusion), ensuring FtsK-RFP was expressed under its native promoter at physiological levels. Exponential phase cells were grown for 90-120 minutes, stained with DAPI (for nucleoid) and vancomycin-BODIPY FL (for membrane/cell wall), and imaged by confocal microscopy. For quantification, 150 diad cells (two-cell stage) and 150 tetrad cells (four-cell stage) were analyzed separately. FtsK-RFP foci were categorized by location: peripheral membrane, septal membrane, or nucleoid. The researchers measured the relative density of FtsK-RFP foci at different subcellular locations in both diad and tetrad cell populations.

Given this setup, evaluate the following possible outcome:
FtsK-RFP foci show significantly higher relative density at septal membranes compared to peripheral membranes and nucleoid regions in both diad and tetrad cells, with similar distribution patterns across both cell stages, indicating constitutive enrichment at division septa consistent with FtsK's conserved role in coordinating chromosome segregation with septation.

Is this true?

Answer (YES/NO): YES